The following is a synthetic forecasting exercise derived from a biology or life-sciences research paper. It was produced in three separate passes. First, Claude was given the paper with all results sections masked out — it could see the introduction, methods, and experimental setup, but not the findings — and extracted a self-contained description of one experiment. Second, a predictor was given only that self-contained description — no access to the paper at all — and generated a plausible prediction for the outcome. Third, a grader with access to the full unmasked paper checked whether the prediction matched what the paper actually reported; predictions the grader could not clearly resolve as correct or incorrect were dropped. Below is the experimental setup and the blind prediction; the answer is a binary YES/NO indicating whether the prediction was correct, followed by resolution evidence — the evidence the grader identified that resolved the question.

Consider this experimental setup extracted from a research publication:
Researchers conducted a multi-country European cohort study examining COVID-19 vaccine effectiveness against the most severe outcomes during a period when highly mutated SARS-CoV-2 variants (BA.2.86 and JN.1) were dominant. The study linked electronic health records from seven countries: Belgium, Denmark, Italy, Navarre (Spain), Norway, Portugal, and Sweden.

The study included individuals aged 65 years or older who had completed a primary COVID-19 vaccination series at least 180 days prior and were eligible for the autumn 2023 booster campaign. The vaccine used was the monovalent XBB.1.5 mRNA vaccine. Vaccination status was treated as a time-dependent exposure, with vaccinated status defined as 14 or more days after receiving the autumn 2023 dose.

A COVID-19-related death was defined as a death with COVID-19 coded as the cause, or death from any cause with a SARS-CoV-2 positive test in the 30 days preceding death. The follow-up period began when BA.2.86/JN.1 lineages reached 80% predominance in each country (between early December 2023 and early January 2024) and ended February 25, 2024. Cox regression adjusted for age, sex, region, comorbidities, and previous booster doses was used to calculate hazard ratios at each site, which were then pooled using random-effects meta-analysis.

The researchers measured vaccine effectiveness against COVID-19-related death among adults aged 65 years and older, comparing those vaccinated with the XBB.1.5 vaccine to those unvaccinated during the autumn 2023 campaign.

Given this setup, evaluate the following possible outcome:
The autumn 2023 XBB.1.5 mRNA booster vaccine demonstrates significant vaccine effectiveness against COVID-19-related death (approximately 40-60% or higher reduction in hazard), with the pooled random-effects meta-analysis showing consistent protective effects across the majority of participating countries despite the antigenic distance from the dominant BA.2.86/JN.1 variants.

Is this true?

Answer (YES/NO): YES